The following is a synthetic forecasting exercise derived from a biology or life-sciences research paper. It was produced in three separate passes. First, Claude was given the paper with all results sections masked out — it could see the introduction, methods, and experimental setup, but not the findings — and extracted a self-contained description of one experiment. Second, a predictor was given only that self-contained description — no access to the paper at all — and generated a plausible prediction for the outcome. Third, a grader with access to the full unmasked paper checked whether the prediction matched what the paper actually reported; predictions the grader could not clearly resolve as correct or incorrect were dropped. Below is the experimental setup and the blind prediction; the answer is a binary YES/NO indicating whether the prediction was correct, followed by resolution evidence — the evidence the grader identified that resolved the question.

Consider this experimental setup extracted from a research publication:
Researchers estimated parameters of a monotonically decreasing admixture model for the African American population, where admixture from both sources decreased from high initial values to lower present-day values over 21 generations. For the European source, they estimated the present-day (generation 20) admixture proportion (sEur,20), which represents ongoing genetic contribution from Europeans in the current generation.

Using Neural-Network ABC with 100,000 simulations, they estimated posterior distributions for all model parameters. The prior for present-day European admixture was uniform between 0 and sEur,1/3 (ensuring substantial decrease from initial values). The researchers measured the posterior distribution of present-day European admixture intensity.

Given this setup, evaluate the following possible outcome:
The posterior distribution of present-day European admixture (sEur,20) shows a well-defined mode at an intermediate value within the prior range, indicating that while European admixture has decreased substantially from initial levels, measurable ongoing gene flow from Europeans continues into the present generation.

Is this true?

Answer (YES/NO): NO